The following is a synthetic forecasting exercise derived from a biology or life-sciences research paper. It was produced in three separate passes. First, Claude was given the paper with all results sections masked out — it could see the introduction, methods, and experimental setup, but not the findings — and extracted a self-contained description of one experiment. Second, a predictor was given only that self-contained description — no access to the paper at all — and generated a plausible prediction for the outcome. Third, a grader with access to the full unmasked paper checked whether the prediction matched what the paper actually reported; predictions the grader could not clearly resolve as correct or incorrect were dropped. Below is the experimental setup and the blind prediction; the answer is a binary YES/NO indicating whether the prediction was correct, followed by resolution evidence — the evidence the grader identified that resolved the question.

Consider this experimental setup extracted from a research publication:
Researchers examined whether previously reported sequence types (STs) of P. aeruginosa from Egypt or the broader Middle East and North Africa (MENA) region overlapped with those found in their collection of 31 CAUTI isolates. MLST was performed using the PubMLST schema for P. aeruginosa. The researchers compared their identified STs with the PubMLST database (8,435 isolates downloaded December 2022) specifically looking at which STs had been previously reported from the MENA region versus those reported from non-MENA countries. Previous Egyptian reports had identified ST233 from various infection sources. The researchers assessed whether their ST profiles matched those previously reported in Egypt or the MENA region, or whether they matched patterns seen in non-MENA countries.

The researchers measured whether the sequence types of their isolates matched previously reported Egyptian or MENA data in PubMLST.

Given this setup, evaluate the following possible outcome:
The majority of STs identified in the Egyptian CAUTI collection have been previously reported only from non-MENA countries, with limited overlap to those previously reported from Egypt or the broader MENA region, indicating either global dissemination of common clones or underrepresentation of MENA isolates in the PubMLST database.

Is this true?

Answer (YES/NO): YES